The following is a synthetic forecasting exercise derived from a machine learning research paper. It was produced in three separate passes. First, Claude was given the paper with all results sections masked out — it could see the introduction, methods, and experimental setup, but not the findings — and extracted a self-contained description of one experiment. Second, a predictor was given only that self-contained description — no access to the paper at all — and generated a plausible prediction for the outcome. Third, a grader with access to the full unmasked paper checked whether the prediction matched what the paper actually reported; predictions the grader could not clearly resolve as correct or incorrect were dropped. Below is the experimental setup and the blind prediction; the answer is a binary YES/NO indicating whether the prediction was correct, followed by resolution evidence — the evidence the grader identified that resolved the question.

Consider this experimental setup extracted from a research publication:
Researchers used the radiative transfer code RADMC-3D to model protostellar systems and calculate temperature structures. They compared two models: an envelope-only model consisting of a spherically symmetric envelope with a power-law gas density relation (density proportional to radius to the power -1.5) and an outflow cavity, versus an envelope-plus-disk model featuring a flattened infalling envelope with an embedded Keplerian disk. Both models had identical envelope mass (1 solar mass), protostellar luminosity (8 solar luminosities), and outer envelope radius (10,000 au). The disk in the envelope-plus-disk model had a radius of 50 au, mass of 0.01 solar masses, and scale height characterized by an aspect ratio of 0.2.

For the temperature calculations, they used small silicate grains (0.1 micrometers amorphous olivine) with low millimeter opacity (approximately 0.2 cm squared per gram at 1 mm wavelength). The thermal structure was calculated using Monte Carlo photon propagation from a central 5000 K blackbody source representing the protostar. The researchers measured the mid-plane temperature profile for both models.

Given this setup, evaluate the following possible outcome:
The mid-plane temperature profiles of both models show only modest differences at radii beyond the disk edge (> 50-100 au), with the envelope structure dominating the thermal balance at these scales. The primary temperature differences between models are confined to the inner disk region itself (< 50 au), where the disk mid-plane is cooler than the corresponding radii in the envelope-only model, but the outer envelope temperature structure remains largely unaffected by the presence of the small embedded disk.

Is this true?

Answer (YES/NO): NO